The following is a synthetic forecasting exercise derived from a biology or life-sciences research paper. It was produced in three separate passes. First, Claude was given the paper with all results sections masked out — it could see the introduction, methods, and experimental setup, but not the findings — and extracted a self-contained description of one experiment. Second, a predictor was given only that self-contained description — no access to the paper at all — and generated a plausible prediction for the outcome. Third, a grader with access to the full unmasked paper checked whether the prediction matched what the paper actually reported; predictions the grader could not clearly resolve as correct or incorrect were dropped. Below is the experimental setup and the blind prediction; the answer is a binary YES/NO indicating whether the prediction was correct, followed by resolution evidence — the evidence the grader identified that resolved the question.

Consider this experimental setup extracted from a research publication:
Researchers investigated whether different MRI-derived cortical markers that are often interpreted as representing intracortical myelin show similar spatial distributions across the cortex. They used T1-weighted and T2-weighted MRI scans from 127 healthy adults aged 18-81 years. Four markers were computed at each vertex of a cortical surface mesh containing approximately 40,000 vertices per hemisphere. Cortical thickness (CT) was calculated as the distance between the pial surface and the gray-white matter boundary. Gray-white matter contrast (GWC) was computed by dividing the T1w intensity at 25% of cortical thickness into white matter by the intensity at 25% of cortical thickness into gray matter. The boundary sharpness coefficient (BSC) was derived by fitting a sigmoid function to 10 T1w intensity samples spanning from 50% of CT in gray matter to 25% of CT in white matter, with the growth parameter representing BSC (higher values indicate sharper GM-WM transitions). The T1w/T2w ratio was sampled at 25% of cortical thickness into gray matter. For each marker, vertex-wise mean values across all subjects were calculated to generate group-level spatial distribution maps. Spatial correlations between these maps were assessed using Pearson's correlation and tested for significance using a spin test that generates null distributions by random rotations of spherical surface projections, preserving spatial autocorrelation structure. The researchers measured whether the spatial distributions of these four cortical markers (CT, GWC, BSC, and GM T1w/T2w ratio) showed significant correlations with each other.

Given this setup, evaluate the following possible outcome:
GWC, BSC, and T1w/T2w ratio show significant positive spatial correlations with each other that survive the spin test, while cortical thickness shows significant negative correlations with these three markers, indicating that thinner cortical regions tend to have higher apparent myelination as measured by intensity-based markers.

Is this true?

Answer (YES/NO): NO